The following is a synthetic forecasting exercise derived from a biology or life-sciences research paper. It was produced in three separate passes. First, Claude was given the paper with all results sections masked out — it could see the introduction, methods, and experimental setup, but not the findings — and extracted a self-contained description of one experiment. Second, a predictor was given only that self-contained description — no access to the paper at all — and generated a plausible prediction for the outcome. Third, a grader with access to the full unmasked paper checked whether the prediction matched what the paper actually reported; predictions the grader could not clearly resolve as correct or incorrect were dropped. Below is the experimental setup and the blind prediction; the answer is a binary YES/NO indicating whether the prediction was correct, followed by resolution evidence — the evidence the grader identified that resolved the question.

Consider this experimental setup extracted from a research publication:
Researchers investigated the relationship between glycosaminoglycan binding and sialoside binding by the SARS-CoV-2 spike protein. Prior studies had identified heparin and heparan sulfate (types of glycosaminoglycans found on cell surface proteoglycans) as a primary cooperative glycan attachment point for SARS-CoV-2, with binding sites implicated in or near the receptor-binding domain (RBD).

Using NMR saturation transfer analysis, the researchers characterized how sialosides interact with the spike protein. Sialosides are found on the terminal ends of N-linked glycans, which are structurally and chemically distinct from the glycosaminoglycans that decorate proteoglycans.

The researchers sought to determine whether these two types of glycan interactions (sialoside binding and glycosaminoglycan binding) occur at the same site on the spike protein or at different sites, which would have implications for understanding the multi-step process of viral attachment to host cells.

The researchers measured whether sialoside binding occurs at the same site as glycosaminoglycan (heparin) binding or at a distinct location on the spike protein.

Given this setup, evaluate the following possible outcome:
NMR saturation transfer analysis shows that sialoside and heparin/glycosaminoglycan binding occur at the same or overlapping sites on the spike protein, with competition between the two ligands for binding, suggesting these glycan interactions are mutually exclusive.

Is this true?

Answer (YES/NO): NO